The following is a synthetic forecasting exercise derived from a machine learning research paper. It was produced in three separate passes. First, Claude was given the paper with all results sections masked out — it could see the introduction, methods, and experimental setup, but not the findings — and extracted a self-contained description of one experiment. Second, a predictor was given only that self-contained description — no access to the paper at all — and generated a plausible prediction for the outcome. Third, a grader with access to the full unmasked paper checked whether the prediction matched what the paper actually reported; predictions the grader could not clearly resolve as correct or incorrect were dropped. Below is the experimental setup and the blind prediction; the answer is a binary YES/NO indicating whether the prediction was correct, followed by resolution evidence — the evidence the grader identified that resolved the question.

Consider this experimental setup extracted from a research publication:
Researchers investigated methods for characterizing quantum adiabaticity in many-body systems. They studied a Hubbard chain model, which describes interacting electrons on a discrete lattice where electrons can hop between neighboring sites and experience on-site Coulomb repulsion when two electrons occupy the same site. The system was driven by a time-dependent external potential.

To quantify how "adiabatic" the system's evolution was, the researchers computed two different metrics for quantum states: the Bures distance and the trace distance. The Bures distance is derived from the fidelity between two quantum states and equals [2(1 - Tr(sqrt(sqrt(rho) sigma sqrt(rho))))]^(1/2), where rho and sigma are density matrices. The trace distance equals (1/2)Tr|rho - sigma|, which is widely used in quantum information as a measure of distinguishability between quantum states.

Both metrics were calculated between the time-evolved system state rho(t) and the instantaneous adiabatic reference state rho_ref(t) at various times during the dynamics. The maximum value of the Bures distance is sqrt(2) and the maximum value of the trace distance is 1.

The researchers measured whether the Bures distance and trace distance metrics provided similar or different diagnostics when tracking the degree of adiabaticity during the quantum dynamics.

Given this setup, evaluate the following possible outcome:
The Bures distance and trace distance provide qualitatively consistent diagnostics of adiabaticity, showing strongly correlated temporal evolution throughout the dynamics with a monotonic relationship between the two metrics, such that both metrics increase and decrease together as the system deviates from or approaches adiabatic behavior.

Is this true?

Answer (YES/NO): YES